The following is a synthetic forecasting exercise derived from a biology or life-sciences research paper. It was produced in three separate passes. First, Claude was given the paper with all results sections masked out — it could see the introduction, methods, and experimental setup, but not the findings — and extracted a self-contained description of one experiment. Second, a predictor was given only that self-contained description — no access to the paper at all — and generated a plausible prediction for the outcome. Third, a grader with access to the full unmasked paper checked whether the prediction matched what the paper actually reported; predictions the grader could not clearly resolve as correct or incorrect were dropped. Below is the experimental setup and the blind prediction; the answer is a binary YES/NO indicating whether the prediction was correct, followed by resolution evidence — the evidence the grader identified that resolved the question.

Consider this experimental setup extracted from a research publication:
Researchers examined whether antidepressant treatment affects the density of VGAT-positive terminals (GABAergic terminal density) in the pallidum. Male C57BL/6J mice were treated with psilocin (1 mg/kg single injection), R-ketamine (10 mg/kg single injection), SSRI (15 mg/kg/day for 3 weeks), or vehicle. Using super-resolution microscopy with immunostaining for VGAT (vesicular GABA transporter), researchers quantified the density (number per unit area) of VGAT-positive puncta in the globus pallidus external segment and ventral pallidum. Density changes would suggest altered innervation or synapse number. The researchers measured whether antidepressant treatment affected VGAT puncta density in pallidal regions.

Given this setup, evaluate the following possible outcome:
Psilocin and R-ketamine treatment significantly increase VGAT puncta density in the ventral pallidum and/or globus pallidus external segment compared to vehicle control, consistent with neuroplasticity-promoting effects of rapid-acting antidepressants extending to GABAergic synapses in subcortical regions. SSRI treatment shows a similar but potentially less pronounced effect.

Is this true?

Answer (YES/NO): NO